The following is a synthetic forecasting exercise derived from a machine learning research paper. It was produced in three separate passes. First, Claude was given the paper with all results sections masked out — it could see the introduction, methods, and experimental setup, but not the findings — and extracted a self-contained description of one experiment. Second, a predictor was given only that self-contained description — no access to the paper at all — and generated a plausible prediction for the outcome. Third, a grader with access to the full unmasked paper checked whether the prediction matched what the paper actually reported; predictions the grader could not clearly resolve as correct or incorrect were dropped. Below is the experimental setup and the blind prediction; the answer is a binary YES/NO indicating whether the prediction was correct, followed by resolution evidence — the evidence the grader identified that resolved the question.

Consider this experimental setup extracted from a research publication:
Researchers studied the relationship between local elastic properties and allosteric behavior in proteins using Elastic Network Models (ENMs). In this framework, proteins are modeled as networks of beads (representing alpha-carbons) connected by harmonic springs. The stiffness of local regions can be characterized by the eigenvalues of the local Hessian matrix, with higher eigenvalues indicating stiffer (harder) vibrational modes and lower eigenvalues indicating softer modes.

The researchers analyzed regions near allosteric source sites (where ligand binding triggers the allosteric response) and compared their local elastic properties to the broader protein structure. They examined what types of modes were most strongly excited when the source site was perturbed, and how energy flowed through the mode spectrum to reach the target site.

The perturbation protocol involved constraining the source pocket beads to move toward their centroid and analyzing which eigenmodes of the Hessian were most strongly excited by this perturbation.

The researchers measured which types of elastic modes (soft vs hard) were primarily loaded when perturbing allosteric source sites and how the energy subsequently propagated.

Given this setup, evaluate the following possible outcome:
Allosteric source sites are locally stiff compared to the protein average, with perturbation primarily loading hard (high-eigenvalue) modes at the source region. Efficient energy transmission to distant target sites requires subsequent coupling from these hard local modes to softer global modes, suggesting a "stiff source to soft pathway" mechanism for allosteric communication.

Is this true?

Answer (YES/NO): YES